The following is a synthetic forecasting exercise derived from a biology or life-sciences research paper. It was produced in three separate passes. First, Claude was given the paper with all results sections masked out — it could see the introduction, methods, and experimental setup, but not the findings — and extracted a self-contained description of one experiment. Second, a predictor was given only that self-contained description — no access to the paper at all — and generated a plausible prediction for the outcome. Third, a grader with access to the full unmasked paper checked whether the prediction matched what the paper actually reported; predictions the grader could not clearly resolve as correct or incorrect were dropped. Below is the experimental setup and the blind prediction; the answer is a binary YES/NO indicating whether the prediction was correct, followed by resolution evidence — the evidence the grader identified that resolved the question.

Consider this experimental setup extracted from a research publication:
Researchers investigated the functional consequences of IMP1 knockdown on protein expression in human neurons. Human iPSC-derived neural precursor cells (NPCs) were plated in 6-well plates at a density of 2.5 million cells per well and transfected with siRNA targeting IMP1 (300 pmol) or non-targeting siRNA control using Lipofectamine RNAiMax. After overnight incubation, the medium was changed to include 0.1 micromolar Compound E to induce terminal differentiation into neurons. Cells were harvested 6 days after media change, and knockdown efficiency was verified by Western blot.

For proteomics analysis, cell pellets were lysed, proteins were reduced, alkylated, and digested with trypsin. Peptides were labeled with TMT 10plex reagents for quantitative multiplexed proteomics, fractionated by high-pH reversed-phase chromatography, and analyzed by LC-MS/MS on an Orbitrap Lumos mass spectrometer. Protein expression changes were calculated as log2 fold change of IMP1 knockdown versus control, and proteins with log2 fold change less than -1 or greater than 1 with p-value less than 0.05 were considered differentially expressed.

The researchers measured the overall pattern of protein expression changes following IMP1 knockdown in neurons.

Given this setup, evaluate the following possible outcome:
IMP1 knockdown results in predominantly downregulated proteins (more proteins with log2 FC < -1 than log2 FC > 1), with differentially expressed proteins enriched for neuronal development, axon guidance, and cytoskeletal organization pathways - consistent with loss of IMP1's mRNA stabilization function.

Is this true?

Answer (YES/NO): NO